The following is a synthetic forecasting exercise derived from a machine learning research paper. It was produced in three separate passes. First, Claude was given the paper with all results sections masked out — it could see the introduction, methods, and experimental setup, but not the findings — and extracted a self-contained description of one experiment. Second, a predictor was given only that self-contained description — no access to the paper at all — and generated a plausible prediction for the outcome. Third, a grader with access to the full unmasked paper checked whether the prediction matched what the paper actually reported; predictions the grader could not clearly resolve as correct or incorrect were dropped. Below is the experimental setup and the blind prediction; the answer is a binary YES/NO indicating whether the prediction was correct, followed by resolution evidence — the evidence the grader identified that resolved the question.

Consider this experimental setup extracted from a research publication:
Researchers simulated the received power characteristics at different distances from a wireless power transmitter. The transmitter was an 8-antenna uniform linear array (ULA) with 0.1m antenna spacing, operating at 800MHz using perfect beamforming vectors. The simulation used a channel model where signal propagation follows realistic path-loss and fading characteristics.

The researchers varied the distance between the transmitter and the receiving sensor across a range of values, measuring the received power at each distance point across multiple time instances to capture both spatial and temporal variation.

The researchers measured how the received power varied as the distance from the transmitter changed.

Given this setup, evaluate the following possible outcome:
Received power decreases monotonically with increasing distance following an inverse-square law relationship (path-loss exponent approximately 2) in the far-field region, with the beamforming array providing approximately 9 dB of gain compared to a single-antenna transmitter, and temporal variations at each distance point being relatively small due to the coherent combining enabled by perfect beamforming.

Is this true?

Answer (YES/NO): NO